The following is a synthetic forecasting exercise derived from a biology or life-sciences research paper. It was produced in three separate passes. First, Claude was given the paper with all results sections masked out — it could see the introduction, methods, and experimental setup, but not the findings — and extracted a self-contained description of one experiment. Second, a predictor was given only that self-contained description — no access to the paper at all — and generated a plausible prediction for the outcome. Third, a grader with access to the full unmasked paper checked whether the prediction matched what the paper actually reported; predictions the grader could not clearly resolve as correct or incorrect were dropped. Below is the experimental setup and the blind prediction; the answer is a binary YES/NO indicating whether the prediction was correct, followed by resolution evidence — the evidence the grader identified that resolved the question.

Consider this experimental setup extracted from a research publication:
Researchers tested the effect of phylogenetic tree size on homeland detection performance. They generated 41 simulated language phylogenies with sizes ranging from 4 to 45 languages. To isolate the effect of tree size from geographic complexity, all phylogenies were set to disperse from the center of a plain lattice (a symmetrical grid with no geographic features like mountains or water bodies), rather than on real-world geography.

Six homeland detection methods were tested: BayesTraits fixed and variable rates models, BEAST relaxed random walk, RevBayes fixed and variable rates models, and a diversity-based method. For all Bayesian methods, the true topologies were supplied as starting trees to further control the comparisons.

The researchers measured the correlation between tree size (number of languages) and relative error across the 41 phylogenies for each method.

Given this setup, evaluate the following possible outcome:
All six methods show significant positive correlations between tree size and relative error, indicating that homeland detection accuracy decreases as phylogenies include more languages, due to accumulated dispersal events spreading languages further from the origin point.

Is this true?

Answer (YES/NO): NO